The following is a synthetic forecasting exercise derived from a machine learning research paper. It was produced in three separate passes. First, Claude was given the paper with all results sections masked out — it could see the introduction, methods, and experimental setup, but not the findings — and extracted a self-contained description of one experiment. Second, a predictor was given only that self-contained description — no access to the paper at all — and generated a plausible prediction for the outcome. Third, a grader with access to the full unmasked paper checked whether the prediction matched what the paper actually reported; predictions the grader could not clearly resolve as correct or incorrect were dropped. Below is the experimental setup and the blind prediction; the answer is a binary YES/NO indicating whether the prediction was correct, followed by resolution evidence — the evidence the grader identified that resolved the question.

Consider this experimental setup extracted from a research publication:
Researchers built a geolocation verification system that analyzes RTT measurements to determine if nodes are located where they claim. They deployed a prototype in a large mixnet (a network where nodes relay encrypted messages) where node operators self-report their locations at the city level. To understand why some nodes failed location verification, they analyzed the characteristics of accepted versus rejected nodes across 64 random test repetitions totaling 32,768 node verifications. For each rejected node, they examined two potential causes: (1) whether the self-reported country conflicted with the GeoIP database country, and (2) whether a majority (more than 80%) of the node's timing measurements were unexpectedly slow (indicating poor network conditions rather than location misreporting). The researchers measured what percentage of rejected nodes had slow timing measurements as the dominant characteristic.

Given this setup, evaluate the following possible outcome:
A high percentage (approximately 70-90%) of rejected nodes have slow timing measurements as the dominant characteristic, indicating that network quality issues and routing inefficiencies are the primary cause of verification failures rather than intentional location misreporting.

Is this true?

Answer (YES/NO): NO